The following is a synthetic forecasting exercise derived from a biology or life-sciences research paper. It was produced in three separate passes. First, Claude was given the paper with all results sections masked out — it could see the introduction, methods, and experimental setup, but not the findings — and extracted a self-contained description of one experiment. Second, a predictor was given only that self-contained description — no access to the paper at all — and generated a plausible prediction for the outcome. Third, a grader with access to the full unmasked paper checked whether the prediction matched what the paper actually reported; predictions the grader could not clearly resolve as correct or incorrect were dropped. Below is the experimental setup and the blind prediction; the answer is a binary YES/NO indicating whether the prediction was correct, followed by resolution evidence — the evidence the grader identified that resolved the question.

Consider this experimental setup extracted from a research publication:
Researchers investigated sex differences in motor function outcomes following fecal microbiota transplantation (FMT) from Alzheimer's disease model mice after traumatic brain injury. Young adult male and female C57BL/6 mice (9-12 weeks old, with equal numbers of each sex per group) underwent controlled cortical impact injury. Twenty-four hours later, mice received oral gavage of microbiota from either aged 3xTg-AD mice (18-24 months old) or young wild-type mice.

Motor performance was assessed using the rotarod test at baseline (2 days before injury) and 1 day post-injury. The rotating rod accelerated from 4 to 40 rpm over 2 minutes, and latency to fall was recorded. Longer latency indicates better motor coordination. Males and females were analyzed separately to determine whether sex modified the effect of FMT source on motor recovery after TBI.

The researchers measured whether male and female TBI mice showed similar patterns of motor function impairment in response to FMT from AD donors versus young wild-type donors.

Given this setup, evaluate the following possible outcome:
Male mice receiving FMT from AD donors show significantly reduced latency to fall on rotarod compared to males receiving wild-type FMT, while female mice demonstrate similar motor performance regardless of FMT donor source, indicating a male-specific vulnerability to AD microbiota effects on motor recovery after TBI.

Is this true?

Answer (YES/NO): NO